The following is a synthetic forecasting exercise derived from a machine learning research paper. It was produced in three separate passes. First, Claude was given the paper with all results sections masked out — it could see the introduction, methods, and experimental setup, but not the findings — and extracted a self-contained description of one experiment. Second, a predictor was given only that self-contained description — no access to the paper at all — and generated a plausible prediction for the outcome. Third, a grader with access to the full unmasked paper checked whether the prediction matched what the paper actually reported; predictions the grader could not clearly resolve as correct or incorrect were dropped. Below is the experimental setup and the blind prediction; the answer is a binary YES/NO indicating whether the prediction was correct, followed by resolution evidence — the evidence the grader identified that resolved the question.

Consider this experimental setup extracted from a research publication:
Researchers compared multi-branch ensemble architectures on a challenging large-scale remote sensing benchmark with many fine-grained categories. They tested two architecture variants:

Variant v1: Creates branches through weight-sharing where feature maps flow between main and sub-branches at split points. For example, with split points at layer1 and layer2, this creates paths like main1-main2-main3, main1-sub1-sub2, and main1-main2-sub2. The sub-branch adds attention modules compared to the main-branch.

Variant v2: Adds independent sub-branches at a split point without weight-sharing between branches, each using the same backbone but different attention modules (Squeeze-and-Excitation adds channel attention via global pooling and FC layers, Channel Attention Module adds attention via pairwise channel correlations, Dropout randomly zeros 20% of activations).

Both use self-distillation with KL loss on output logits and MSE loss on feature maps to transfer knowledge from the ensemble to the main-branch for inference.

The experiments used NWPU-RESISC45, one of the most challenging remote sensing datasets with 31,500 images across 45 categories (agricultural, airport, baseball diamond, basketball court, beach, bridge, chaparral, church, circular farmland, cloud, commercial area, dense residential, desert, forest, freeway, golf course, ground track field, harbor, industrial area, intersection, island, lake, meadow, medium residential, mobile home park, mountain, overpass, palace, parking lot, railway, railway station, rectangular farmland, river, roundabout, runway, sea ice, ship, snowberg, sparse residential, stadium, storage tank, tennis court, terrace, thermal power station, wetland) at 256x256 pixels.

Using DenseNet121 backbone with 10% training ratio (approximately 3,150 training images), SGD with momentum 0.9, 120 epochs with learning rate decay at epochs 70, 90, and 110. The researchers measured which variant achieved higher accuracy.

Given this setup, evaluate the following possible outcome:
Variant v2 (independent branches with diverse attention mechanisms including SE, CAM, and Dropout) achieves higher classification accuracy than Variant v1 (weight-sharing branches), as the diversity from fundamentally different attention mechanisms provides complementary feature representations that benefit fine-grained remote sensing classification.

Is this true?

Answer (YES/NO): NO